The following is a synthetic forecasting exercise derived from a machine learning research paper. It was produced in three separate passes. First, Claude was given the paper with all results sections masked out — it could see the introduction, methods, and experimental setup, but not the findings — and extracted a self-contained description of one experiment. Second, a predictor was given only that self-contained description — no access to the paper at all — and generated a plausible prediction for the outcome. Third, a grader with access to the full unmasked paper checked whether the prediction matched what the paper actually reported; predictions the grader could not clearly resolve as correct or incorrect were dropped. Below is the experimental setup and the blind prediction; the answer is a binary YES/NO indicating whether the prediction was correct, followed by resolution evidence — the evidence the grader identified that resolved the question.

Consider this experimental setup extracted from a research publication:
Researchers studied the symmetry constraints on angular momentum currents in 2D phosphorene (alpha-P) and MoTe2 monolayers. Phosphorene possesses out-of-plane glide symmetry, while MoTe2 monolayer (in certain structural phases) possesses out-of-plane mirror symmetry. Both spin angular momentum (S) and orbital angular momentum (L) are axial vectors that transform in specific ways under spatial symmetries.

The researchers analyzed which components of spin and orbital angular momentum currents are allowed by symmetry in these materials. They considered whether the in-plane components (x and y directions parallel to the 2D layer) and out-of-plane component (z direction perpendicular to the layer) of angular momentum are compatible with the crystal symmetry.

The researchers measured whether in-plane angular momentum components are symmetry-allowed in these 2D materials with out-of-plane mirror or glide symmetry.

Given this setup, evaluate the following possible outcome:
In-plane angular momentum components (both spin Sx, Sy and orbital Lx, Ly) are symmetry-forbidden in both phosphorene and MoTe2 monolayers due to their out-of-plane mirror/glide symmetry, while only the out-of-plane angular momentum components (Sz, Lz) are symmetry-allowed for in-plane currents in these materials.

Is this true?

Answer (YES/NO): YES